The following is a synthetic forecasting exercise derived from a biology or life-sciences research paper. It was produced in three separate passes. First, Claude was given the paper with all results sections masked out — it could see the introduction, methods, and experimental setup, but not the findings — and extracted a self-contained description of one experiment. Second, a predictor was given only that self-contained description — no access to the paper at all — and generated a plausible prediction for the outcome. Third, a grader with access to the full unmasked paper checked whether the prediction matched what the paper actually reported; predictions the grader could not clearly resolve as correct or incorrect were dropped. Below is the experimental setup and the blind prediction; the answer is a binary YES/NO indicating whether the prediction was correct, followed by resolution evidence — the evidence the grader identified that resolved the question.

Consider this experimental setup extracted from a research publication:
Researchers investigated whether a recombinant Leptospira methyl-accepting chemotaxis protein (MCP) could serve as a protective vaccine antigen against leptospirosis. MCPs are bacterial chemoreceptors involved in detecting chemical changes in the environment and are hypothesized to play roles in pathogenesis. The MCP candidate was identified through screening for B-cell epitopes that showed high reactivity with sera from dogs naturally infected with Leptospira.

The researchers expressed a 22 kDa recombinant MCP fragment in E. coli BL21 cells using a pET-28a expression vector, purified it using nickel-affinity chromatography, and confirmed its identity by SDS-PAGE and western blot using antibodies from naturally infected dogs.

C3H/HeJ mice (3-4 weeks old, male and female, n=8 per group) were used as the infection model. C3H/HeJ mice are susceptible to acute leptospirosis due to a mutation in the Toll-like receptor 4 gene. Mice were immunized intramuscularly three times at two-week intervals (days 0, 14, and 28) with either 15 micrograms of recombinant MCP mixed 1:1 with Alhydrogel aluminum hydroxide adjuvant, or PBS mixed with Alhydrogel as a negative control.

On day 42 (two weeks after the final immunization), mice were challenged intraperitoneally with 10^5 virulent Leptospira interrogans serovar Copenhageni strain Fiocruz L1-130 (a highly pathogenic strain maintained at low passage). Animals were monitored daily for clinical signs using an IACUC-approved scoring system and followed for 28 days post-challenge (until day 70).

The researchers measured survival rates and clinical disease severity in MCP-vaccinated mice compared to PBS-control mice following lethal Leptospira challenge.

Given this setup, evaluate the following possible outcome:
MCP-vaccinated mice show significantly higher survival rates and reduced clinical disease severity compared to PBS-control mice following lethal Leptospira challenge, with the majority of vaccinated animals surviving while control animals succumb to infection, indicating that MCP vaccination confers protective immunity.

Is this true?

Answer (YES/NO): NO